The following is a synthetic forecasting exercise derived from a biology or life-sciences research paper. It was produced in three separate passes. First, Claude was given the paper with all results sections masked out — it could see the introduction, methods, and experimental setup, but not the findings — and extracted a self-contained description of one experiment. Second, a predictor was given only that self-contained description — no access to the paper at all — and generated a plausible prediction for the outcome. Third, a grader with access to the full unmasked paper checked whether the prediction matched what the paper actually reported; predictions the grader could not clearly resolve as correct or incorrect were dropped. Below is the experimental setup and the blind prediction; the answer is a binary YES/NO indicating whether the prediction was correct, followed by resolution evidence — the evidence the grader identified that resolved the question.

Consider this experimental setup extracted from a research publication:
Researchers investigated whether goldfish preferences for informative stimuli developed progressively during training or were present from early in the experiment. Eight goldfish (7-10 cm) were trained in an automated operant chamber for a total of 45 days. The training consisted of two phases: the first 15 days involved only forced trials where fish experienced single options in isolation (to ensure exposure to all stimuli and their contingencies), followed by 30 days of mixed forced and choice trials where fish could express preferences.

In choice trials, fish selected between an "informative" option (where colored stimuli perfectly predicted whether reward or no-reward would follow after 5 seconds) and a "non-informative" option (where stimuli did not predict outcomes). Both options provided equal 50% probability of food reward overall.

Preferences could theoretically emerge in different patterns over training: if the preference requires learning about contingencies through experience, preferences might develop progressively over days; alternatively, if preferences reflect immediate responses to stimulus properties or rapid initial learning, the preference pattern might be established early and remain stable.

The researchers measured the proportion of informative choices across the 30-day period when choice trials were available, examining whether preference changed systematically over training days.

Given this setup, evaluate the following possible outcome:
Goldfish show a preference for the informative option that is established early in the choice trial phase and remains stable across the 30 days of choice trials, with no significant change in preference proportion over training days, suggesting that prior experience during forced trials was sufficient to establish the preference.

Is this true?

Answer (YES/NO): NO